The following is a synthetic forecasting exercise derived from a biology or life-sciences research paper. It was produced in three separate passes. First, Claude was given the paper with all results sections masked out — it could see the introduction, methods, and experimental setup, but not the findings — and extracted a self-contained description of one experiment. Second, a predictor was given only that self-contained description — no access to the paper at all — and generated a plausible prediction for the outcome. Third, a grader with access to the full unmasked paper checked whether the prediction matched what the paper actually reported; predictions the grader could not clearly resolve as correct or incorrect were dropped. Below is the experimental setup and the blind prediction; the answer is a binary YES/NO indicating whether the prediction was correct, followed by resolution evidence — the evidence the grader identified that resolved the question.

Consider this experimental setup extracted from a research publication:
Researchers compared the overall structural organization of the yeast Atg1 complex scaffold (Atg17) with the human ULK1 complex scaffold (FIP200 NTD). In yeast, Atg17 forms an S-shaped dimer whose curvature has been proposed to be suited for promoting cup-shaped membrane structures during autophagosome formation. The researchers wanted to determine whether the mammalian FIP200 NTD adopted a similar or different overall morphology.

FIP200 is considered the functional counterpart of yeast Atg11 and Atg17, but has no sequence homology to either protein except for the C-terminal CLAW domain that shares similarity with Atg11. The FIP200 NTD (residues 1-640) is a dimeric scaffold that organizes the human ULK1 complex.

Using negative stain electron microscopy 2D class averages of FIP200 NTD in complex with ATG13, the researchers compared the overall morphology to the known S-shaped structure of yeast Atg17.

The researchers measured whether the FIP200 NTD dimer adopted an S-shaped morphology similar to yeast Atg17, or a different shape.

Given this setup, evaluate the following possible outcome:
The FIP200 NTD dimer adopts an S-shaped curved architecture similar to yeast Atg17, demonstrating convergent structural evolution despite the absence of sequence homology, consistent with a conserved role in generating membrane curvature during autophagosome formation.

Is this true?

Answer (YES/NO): NO